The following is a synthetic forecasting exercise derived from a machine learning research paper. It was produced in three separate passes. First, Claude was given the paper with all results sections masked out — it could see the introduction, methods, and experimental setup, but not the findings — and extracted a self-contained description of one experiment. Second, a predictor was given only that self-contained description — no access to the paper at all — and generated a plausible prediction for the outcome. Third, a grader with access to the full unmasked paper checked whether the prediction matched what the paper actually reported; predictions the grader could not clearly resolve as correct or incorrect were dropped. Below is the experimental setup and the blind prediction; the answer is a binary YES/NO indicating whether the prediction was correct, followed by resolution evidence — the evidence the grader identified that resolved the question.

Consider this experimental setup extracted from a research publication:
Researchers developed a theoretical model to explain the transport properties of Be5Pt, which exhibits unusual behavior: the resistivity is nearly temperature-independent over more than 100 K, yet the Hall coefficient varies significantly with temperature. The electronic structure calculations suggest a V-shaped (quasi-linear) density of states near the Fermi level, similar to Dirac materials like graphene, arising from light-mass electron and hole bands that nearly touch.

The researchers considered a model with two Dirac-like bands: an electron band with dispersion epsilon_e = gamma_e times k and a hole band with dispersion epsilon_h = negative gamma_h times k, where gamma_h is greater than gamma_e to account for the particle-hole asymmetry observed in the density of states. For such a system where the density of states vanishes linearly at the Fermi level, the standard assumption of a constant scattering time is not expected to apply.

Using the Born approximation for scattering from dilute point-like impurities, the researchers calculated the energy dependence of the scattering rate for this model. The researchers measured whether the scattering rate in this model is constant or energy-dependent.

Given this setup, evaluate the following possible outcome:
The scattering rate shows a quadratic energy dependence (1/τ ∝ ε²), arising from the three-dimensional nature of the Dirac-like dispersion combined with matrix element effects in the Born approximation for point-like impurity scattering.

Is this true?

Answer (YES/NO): NO